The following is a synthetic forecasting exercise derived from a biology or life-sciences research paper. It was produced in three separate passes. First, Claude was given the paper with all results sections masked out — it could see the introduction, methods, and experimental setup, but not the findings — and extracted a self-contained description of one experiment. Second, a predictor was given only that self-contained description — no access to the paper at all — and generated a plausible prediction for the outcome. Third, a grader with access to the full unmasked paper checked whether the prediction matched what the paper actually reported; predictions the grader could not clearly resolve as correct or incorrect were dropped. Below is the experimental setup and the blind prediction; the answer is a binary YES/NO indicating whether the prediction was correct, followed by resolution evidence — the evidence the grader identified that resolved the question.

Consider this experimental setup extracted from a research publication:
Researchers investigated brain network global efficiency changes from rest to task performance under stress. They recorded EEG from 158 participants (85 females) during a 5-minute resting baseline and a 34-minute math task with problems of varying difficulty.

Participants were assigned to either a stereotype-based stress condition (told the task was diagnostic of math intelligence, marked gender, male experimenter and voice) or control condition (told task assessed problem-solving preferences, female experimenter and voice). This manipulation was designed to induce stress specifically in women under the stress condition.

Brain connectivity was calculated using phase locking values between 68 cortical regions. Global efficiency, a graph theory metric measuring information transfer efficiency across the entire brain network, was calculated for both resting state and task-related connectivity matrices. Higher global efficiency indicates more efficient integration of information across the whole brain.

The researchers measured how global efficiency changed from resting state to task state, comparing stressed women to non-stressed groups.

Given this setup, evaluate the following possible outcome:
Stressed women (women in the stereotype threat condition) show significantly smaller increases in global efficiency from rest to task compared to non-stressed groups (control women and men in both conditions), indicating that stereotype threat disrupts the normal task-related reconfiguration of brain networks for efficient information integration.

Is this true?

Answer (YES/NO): YES